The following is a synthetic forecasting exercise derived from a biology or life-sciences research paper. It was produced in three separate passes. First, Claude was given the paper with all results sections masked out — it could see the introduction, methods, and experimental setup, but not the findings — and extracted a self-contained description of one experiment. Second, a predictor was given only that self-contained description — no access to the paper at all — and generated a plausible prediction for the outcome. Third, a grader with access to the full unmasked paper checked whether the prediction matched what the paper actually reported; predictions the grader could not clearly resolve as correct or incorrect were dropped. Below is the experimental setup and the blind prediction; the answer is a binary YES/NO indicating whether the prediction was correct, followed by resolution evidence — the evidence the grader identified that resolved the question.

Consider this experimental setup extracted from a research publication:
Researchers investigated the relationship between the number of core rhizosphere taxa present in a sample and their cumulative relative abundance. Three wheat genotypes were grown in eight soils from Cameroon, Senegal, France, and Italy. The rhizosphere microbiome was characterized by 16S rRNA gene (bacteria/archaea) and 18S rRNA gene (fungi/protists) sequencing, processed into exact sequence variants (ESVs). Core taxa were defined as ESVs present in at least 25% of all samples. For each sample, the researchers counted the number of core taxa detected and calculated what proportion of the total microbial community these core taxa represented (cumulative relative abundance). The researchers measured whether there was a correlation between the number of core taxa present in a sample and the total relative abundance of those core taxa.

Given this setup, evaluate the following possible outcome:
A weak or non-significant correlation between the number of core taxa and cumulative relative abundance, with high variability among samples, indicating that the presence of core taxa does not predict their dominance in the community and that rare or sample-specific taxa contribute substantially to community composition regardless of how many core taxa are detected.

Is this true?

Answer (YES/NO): NO